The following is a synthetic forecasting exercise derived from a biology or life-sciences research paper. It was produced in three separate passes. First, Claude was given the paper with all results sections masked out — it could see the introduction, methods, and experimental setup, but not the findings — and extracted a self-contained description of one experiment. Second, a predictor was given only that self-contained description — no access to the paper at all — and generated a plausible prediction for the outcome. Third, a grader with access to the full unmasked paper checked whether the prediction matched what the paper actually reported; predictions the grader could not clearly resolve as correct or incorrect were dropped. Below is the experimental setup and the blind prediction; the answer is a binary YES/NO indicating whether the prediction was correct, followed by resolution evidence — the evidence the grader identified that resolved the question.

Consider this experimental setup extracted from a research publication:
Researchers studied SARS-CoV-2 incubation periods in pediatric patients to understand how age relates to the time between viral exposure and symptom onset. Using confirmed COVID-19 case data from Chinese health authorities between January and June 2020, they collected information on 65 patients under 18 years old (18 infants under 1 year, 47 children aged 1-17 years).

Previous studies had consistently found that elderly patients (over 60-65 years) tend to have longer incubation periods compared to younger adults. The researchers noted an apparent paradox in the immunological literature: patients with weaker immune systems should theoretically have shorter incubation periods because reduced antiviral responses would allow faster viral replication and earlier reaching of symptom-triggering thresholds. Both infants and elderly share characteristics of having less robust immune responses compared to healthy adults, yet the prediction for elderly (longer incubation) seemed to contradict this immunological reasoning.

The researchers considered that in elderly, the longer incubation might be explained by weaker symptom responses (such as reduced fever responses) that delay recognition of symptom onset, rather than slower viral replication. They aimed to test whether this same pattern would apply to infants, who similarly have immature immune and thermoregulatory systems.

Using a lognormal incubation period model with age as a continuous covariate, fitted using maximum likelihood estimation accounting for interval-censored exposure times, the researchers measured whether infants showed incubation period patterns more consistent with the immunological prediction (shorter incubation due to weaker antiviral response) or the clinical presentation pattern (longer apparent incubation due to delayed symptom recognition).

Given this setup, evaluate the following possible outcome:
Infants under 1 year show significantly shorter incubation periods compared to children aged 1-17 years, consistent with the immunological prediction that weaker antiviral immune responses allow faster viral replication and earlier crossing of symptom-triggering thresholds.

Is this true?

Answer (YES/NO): NO